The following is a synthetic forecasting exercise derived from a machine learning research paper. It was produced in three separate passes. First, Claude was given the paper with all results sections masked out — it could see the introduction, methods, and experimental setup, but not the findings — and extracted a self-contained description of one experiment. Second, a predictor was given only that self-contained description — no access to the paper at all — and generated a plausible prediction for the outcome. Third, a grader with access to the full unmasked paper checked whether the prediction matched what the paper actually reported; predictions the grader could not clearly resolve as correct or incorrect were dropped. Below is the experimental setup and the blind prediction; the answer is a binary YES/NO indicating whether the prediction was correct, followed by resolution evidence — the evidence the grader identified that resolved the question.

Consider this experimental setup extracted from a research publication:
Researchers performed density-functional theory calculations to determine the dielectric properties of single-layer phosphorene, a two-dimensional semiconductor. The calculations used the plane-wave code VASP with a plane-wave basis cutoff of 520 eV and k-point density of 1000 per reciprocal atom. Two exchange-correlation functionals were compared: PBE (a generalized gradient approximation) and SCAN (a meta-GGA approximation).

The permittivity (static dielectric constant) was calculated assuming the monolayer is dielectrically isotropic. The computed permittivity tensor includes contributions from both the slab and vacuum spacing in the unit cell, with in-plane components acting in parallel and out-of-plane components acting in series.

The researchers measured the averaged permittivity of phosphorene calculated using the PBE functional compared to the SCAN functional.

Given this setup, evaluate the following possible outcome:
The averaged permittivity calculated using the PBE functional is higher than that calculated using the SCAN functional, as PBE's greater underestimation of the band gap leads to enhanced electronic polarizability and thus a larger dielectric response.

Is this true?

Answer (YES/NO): YES